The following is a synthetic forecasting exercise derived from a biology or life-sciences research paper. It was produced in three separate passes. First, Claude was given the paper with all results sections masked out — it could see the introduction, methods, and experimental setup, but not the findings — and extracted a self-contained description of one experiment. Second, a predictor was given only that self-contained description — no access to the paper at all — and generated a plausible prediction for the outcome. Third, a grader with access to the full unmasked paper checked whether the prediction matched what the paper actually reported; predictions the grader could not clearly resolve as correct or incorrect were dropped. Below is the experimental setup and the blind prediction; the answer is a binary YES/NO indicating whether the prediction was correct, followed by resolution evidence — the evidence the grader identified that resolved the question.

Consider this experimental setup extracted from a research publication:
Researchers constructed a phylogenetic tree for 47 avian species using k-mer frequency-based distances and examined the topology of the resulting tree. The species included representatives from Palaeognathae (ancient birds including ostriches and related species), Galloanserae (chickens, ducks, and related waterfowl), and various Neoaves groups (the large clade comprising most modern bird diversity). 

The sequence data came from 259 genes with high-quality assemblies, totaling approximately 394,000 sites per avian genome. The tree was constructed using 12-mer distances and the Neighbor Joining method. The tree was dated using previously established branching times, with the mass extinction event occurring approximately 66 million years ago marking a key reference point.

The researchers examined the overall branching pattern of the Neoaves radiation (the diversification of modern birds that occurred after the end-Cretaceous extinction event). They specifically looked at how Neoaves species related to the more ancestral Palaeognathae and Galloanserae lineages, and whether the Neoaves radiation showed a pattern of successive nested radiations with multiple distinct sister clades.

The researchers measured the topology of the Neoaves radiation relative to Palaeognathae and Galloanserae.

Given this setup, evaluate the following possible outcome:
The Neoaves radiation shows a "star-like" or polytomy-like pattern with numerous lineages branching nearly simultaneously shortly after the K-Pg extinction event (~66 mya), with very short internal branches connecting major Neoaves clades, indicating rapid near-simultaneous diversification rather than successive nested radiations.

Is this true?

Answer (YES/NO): NO